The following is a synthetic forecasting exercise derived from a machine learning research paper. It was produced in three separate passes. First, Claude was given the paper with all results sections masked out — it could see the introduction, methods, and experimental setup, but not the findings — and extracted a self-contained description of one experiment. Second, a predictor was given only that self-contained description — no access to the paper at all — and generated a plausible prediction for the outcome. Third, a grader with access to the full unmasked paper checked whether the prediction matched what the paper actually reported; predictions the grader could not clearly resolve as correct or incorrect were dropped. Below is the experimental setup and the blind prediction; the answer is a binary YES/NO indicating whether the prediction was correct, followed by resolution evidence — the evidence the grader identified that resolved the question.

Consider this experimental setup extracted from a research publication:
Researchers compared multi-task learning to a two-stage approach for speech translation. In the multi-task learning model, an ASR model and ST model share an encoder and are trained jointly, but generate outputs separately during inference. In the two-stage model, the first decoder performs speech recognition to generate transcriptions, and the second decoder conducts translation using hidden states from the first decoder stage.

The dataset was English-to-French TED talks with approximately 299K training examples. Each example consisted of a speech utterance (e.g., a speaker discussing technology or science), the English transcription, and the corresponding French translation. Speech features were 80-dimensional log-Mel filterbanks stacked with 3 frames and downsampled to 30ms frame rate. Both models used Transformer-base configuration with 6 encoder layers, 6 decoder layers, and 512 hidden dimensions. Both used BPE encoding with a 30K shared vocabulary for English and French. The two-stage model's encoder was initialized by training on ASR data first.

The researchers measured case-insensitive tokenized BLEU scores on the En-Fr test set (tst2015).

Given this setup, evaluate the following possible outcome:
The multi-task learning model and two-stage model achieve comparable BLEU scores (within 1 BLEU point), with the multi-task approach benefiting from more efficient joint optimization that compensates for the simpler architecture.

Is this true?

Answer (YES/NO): NO